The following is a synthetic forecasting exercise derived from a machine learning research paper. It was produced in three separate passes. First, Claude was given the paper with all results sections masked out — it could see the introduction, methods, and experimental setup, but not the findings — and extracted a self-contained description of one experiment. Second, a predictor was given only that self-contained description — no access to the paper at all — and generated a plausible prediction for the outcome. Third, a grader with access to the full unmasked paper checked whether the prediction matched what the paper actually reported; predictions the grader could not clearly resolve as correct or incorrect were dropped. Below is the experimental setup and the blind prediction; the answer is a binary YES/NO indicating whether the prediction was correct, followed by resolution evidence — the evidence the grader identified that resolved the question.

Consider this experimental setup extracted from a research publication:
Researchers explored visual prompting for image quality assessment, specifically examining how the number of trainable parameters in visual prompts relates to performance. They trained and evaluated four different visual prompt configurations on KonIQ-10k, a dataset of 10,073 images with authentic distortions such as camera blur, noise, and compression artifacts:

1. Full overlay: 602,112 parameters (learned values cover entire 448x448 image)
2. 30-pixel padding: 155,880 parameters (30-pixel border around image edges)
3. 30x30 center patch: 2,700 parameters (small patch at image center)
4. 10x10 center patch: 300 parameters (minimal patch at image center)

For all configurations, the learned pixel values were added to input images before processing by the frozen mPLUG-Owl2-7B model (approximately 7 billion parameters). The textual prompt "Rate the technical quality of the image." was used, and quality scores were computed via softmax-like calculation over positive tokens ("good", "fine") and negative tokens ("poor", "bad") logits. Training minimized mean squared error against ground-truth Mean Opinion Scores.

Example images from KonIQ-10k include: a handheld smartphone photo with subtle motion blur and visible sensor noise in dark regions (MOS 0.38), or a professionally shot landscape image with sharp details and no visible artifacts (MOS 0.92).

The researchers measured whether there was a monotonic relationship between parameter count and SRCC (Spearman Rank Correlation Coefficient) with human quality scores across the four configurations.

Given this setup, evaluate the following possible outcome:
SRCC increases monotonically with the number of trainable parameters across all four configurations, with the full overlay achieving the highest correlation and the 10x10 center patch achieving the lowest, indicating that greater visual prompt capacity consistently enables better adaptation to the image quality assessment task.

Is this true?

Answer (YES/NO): NO